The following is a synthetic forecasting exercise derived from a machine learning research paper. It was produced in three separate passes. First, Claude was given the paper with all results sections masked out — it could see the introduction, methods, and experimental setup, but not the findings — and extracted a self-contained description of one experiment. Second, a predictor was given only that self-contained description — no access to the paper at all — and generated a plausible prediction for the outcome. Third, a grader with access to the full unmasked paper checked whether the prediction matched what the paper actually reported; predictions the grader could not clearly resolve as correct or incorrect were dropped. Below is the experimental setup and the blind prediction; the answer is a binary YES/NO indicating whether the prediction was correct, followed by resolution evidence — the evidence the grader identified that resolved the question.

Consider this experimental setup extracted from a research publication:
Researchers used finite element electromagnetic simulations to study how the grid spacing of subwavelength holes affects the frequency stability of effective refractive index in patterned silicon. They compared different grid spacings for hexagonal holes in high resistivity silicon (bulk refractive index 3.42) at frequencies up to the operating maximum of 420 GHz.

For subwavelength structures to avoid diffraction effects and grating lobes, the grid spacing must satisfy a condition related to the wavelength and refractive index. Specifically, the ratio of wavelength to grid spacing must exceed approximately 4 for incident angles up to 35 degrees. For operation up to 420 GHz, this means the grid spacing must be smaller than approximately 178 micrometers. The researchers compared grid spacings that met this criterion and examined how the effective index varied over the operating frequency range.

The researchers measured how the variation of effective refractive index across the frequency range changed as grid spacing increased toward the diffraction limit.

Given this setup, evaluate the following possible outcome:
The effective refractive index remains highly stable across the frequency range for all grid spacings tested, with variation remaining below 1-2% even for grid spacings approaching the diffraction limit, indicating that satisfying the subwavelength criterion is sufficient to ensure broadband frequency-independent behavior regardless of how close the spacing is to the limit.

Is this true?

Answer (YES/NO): NO